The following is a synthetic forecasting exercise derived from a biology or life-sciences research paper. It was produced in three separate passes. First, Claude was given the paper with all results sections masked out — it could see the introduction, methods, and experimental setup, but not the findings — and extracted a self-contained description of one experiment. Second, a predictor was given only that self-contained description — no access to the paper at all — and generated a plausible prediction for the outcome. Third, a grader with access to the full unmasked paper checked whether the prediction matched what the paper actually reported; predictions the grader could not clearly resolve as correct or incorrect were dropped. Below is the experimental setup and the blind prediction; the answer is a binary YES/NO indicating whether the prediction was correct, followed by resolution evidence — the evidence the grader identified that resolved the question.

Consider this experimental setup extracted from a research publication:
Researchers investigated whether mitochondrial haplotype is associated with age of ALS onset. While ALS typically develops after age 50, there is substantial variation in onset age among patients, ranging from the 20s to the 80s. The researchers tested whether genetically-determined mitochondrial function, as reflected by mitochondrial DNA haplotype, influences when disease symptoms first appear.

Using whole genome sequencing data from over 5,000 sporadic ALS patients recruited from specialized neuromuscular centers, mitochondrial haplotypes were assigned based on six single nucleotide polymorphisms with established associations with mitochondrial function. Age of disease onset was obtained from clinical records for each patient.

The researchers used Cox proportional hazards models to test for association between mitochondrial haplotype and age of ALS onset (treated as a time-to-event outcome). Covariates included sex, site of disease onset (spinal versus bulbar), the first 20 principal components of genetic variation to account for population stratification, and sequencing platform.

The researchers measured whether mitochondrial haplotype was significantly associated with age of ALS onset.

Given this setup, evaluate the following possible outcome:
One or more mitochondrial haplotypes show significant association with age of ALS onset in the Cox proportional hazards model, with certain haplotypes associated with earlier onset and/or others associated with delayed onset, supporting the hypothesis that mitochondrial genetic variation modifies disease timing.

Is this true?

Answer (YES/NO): NO